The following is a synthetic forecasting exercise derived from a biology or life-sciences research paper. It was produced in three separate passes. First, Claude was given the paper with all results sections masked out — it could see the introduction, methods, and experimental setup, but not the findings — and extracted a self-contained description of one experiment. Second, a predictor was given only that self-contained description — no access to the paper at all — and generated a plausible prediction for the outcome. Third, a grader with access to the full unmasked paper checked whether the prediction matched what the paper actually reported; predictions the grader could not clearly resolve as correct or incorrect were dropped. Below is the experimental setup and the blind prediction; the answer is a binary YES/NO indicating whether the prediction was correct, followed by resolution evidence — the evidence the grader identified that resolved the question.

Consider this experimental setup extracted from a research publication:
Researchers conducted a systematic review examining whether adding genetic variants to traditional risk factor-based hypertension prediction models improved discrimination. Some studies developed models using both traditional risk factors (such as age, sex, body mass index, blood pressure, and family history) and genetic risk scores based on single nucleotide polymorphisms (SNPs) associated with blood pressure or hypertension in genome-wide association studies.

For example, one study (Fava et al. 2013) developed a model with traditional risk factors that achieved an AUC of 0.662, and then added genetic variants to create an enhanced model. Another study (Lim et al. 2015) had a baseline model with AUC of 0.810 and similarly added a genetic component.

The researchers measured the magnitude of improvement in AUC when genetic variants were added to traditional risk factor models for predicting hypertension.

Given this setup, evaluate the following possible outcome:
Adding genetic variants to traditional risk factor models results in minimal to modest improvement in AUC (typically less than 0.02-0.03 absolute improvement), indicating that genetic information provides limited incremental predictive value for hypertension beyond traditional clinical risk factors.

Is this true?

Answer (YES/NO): YES